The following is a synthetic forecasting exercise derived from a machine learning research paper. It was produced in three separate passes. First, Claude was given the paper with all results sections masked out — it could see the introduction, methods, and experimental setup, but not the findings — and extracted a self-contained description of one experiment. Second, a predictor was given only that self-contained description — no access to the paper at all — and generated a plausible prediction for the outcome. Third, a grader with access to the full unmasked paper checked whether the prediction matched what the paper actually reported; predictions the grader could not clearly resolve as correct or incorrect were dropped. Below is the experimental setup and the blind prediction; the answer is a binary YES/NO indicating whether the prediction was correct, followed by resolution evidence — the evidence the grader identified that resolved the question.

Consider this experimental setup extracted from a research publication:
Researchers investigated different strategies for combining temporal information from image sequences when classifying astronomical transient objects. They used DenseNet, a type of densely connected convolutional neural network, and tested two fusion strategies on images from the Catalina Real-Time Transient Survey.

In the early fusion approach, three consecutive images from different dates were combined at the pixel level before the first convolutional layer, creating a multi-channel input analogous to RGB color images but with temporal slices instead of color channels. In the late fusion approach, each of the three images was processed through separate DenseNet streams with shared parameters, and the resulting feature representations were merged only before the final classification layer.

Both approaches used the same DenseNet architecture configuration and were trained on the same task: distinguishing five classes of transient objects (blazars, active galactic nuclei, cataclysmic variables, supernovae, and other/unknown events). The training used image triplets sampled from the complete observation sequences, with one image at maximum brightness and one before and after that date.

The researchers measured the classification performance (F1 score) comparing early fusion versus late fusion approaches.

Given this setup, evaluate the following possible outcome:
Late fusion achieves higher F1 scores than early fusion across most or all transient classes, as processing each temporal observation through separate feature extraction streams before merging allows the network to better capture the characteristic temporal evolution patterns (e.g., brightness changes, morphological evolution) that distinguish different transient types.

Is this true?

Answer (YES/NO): NO